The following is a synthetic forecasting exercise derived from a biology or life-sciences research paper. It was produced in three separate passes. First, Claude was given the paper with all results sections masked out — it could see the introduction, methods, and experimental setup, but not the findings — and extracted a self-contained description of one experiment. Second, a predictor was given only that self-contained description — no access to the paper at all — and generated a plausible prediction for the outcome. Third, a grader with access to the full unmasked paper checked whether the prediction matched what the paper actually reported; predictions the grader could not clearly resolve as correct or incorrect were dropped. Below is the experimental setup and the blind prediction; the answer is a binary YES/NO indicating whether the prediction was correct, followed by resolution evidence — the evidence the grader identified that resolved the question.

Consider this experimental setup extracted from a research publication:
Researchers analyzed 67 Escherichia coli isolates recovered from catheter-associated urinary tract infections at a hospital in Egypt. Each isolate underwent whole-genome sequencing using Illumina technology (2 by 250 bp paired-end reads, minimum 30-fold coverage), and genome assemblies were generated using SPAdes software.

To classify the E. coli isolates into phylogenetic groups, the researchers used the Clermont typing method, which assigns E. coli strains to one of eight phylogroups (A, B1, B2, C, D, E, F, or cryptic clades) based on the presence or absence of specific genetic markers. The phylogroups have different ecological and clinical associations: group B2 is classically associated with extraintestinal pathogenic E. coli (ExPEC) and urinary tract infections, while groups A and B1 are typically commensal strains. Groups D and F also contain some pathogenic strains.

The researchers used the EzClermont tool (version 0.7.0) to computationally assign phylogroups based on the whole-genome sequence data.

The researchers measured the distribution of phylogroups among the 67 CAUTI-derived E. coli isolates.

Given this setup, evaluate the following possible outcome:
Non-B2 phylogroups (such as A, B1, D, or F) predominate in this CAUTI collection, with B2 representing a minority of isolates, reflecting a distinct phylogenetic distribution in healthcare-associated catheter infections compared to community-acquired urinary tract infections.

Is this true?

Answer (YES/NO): NO